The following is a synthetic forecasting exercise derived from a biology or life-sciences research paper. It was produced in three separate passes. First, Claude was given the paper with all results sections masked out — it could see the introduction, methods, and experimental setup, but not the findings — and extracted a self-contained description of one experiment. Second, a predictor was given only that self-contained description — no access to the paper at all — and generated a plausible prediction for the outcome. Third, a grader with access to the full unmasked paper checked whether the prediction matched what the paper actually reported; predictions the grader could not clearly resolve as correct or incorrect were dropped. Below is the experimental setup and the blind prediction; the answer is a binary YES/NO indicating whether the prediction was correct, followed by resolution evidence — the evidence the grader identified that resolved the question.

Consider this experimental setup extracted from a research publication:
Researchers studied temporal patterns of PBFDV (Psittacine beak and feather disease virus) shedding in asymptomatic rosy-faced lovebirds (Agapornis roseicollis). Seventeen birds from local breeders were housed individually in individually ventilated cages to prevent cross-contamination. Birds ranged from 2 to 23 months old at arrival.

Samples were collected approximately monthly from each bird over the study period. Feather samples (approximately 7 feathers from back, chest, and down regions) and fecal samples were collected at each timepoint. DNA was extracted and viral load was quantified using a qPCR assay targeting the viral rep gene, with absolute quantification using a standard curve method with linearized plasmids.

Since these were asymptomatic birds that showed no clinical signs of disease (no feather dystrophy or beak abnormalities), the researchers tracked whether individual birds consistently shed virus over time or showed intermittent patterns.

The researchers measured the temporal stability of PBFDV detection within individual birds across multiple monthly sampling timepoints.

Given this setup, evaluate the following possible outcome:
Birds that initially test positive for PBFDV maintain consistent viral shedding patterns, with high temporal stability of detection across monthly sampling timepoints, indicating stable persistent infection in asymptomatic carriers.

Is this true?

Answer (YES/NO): NO